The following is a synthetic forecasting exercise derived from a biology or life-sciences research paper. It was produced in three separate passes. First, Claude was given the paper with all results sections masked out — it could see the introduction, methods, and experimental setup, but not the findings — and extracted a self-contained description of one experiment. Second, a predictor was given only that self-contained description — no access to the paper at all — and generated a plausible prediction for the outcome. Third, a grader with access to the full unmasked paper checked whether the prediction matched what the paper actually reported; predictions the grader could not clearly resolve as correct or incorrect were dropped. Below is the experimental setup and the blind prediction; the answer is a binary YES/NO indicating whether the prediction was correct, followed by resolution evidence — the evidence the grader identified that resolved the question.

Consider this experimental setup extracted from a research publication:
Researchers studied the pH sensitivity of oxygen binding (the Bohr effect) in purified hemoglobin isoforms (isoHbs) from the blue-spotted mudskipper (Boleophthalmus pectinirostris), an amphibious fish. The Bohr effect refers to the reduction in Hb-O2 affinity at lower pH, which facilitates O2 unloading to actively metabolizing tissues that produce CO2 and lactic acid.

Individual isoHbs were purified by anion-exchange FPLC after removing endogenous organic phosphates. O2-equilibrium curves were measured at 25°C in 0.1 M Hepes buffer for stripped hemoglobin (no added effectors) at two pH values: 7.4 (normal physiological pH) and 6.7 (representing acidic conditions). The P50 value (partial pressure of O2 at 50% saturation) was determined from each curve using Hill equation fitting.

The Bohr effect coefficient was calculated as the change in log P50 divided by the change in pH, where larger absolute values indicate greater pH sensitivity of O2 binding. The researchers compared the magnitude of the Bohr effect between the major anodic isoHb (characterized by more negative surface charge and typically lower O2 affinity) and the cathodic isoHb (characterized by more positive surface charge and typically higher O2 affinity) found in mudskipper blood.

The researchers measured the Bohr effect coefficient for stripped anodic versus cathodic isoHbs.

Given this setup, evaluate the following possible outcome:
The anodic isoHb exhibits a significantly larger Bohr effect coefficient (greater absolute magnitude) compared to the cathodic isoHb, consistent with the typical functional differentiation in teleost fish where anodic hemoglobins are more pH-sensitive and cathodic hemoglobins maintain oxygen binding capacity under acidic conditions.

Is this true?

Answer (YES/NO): NO